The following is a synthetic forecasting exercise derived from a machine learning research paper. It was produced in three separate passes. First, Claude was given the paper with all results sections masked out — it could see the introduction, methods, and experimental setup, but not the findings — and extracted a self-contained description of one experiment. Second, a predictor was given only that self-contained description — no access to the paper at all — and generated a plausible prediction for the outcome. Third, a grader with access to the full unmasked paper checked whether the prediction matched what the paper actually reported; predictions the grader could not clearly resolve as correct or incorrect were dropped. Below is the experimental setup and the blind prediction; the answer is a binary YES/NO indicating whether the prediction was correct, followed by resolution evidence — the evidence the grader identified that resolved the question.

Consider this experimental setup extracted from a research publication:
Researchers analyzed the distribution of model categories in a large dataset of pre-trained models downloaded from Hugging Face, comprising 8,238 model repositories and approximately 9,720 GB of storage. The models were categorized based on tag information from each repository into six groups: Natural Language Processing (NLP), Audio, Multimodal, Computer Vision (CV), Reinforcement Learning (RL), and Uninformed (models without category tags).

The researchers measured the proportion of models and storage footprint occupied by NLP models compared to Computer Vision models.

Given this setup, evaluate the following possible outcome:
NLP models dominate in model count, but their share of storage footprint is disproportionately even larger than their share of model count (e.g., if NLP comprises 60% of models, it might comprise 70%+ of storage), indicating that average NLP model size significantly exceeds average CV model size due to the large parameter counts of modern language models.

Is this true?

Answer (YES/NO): NO